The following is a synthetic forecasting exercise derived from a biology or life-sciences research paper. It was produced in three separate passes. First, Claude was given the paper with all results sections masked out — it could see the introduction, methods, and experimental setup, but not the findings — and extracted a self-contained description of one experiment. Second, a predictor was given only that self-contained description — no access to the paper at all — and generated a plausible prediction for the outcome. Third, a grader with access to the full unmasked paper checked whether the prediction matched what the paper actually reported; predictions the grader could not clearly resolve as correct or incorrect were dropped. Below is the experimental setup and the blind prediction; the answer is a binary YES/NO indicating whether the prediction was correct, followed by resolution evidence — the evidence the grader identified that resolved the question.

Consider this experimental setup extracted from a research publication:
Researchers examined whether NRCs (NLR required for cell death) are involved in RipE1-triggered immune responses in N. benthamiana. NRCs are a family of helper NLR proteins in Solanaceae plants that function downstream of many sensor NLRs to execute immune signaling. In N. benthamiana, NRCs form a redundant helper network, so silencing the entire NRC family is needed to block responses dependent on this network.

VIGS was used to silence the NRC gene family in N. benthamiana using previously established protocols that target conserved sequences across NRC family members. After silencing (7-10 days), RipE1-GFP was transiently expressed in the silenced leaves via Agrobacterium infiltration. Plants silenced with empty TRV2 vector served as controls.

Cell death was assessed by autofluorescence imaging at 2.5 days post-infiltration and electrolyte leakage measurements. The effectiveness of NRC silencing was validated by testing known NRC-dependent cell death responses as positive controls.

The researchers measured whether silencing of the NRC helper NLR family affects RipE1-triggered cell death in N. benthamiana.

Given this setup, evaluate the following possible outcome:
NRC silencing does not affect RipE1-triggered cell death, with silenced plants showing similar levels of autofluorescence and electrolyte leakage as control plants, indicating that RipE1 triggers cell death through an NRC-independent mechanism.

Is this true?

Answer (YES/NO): YES